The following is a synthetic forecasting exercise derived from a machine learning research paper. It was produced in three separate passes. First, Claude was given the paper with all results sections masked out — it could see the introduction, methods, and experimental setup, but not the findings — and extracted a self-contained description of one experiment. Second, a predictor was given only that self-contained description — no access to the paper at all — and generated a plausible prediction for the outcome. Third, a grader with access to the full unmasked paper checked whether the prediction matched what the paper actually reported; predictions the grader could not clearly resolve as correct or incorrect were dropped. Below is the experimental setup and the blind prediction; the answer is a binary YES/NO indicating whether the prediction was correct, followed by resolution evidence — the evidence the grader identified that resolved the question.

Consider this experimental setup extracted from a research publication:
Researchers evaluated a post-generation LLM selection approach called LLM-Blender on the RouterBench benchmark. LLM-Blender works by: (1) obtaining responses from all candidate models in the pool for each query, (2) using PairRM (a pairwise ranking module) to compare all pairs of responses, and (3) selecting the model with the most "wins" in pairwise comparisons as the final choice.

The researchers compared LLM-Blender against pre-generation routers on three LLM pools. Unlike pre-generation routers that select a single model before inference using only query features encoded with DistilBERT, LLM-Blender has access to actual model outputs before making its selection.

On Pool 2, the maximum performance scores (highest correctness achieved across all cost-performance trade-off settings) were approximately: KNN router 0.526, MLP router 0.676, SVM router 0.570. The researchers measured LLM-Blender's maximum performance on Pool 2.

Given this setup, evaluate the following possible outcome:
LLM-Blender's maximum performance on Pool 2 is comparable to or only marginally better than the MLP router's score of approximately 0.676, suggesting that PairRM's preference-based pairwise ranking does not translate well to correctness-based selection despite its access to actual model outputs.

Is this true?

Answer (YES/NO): NO